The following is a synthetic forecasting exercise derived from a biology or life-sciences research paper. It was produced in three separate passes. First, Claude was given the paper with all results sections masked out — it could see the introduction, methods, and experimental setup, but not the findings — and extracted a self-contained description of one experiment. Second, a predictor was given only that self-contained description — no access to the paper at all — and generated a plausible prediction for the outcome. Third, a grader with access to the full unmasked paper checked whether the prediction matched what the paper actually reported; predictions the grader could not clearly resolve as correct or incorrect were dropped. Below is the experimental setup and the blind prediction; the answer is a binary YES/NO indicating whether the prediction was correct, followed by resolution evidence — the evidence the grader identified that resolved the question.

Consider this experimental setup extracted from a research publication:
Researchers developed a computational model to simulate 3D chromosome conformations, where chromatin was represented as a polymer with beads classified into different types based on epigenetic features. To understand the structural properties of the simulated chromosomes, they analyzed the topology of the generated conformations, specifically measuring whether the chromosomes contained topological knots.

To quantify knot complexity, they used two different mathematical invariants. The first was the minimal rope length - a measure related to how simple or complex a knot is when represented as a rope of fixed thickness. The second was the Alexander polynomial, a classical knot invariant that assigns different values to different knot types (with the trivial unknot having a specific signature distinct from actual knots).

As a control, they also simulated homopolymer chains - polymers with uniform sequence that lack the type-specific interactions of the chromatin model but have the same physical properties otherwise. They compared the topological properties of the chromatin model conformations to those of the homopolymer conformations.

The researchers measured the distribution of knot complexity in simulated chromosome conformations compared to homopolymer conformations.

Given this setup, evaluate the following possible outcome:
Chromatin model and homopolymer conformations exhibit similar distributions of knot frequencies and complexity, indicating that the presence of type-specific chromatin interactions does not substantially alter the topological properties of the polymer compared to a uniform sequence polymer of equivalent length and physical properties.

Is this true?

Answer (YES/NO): NO